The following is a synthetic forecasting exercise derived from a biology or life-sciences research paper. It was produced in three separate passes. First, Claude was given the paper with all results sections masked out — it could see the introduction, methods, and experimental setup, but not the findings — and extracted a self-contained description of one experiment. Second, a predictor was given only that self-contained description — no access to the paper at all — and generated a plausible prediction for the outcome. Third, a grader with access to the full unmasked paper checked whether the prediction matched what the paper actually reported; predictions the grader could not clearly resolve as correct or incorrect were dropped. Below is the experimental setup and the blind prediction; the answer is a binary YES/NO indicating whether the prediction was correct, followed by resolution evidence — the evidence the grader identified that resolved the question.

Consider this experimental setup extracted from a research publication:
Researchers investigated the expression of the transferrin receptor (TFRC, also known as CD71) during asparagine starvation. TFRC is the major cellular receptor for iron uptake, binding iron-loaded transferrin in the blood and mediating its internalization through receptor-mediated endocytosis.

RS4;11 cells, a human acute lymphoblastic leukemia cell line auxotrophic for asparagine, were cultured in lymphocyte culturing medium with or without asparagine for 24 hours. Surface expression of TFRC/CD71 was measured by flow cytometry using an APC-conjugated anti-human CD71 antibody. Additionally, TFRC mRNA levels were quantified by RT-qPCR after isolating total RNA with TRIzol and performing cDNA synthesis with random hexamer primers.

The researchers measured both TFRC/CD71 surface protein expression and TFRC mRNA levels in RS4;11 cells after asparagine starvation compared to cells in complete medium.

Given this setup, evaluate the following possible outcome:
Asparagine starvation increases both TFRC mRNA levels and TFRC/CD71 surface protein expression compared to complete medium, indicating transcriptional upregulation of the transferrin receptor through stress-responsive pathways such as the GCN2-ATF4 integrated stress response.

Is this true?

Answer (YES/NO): NO